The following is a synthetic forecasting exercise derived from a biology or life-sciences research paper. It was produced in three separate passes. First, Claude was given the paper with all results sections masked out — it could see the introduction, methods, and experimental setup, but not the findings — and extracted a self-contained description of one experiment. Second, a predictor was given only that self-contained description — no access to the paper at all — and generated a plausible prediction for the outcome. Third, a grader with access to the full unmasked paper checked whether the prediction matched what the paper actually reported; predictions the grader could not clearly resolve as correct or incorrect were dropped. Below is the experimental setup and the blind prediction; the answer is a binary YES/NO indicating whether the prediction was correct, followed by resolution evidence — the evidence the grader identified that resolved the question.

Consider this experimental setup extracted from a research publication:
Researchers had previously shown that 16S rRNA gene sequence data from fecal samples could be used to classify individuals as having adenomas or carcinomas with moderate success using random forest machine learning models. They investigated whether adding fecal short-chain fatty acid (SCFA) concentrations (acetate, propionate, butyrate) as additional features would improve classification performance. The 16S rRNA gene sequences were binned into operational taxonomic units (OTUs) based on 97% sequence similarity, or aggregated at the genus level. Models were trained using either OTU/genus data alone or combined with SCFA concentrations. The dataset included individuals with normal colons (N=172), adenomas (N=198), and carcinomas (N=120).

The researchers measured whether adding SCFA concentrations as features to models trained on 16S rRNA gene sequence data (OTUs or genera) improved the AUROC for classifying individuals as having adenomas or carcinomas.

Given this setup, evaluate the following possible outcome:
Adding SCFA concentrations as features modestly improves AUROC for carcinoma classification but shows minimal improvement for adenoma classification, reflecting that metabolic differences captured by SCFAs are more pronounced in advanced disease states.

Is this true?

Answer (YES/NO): NO